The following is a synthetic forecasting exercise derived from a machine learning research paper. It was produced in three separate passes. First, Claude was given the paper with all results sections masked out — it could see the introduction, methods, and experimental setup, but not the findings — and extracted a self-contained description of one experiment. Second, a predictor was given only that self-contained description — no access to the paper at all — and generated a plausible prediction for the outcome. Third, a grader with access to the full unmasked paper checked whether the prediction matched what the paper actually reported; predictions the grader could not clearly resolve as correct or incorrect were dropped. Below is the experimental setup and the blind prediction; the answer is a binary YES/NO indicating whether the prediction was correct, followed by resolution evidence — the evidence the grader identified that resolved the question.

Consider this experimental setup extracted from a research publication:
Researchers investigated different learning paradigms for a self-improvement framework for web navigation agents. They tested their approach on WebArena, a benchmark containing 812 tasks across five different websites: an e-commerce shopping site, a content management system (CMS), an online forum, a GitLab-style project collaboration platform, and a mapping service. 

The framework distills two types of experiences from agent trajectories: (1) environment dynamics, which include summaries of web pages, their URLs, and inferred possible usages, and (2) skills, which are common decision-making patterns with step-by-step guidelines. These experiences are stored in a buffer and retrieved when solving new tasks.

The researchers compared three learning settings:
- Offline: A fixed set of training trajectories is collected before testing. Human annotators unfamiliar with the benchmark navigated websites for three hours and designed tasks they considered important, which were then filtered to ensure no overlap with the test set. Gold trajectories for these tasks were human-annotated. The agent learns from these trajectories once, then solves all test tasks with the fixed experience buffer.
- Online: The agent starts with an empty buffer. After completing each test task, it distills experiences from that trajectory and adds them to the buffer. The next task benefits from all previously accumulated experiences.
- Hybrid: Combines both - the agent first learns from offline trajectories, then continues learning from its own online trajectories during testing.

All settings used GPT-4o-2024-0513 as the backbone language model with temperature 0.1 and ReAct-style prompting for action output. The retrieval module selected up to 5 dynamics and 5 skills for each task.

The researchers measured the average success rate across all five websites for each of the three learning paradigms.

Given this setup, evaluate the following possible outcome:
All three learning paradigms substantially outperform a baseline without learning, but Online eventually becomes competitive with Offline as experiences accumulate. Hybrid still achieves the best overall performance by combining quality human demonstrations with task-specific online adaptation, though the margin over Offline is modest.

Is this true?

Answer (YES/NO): YES